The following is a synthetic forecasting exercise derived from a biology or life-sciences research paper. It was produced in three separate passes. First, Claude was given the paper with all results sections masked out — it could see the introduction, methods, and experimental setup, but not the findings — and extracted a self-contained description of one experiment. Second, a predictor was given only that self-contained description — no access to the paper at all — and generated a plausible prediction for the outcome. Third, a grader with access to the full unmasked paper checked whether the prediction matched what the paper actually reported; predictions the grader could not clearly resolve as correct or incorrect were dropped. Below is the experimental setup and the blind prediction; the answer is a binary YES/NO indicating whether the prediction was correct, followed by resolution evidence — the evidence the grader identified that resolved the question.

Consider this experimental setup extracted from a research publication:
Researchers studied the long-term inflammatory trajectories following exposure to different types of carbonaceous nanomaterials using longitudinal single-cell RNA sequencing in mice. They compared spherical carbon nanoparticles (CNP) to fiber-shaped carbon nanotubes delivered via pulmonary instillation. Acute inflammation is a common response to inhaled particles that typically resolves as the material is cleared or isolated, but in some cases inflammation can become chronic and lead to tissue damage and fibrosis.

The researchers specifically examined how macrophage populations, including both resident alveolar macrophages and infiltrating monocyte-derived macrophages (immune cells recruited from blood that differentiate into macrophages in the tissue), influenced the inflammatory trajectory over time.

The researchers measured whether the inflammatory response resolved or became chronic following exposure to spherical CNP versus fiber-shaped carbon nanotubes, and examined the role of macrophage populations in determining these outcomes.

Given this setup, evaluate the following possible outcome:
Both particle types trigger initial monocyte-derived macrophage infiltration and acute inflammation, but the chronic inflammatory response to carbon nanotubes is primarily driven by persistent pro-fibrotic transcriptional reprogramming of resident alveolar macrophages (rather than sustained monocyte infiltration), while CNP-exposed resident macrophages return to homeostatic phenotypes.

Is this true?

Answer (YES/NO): NO